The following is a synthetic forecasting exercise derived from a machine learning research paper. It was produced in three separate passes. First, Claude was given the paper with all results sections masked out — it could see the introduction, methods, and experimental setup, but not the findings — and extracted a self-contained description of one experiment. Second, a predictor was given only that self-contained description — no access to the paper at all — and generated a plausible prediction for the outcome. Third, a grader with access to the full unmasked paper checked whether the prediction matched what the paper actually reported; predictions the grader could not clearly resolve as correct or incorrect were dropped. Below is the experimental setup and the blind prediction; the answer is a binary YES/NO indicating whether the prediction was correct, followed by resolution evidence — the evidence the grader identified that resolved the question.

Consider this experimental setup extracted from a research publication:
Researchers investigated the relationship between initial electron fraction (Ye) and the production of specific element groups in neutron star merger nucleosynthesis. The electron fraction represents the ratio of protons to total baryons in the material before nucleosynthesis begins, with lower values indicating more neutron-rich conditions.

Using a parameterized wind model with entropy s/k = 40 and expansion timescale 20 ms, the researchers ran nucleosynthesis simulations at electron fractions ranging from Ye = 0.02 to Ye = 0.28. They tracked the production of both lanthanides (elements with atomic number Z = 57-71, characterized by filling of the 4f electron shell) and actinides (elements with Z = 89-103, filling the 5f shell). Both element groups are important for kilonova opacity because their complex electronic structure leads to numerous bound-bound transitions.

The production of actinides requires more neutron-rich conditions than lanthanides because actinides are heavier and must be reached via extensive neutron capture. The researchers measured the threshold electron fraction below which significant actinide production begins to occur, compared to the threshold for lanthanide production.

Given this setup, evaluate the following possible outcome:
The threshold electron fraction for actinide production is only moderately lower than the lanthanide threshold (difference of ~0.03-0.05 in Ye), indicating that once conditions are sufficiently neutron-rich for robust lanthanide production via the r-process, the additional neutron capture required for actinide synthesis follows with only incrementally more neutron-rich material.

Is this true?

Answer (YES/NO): YES